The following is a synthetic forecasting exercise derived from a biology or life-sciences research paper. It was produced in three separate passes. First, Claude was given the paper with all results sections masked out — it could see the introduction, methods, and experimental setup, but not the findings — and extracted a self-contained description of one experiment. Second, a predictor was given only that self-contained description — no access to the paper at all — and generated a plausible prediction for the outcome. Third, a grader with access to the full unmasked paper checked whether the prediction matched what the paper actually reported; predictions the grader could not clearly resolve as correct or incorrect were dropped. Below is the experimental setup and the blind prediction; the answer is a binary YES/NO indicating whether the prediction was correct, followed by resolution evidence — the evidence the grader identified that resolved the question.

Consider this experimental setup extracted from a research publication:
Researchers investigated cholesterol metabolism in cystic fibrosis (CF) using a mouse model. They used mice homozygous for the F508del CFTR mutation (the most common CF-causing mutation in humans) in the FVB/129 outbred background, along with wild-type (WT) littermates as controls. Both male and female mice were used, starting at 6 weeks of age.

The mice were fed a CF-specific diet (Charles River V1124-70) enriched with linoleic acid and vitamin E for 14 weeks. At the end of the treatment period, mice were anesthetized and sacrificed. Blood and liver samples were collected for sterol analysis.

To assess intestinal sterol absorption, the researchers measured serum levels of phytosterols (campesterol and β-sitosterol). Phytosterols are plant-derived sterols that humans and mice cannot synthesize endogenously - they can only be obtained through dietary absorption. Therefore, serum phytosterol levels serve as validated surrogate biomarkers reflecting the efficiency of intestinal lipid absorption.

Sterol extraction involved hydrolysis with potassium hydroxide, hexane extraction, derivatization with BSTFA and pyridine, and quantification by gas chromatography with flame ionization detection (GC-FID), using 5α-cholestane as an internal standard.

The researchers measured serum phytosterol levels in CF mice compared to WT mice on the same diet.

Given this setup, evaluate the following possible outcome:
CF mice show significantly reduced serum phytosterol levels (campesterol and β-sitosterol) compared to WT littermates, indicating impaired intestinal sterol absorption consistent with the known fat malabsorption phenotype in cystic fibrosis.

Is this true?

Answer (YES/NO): YES